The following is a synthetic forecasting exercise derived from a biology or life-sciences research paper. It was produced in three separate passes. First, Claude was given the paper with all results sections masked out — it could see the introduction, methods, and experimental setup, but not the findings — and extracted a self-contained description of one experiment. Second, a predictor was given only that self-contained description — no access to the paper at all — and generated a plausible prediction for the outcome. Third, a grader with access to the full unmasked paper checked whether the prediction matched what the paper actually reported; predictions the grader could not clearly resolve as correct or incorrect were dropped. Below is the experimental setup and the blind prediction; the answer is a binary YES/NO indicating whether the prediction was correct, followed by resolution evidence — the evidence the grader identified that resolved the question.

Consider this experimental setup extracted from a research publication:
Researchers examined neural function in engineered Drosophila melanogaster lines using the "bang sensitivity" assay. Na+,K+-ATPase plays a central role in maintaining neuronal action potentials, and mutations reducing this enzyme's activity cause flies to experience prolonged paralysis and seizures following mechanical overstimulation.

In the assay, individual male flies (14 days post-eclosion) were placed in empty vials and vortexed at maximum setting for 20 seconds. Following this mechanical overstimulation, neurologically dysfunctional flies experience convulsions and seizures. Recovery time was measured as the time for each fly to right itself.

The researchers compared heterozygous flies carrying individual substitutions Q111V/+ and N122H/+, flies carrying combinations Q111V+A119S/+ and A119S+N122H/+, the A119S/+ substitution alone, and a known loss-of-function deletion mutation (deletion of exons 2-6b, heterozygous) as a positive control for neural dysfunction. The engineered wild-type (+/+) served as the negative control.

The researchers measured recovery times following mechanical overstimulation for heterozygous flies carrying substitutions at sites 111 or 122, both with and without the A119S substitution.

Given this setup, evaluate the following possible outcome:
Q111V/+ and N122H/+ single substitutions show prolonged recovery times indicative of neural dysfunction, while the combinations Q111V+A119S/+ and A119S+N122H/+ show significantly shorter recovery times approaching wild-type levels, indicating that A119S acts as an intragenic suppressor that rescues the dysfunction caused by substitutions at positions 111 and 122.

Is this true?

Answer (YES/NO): YES